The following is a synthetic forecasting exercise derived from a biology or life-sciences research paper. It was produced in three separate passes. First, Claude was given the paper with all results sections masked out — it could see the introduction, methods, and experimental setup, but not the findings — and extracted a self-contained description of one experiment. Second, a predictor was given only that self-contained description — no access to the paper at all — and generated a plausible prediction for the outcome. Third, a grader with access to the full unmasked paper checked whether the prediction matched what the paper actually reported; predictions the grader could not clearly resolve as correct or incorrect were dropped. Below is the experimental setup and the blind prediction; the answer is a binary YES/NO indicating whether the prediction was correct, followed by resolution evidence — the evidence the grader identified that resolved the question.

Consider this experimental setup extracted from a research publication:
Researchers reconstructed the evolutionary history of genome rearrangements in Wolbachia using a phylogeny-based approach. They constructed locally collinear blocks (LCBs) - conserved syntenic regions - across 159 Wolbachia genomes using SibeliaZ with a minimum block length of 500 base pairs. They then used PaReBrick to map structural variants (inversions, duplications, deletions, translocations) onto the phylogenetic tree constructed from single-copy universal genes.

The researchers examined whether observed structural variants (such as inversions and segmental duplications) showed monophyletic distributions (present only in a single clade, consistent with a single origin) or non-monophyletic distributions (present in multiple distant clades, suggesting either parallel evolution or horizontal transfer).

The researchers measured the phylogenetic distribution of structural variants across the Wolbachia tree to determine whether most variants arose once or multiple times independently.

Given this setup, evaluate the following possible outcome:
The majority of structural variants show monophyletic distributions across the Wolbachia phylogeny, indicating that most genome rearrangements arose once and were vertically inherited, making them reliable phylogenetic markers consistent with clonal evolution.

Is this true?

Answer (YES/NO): NO